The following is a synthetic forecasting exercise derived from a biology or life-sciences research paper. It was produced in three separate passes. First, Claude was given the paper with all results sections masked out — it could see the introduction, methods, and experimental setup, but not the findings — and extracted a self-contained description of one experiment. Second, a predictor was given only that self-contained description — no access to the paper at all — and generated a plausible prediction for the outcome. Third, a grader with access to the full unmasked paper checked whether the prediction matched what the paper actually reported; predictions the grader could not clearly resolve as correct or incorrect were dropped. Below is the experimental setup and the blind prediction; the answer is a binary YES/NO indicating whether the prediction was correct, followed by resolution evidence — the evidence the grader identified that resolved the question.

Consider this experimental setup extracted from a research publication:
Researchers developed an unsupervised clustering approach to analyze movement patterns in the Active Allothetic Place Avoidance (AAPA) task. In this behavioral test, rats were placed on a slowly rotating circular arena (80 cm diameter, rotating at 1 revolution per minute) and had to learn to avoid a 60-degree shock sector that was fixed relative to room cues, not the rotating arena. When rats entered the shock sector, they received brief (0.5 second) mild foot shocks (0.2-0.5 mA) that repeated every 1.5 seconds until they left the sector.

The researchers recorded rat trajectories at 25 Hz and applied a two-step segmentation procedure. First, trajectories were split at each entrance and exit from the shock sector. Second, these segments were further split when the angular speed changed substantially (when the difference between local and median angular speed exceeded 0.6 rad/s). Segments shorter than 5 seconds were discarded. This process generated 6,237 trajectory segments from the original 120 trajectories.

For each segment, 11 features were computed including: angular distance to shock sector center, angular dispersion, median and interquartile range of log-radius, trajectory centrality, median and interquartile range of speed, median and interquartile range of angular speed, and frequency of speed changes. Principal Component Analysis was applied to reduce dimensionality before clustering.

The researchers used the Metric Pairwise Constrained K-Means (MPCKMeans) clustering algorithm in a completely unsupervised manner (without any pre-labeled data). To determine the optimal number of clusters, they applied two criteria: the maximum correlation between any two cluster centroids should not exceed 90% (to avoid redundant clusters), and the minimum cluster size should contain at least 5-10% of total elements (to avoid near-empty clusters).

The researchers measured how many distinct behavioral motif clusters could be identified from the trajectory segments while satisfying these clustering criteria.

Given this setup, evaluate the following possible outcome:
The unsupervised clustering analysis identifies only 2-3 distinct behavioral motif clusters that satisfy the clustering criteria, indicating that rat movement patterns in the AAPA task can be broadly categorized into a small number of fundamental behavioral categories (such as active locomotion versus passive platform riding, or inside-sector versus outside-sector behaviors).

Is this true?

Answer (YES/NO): NO